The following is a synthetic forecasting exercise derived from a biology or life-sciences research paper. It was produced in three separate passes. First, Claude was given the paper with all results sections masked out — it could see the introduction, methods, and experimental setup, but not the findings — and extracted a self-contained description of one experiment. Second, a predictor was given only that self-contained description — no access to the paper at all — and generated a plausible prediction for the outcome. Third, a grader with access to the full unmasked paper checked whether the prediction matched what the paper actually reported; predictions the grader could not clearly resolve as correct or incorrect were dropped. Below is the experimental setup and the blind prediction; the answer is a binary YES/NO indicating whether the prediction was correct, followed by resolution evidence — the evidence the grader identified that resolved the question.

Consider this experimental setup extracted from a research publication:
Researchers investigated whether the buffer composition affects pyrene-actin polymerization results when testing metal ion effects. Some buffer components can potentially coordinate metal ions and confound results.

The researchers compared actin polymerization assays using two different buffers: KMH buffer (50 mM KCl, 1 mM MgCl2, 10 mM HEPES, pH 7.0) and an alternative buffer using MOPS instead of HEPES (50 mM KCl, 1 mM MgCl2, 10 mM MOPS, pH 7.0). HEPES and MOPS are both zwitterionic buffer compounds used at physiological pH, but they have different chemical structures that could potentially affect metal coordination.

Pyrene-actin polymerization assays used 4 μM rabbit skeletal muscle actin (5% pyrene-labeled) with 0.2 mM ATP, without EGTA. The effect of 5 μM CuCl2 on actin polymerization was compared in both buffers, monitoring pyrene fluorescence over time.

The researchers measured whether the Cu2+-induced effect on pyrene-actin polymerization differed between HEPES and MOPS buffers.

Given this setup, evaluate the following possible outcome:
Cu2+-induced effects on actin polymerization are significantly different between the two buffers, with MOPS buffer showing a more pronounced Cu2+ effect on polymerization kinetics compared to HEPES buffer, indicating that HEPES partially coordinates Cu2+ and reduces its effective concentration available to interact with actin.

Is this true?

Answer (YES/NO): NO